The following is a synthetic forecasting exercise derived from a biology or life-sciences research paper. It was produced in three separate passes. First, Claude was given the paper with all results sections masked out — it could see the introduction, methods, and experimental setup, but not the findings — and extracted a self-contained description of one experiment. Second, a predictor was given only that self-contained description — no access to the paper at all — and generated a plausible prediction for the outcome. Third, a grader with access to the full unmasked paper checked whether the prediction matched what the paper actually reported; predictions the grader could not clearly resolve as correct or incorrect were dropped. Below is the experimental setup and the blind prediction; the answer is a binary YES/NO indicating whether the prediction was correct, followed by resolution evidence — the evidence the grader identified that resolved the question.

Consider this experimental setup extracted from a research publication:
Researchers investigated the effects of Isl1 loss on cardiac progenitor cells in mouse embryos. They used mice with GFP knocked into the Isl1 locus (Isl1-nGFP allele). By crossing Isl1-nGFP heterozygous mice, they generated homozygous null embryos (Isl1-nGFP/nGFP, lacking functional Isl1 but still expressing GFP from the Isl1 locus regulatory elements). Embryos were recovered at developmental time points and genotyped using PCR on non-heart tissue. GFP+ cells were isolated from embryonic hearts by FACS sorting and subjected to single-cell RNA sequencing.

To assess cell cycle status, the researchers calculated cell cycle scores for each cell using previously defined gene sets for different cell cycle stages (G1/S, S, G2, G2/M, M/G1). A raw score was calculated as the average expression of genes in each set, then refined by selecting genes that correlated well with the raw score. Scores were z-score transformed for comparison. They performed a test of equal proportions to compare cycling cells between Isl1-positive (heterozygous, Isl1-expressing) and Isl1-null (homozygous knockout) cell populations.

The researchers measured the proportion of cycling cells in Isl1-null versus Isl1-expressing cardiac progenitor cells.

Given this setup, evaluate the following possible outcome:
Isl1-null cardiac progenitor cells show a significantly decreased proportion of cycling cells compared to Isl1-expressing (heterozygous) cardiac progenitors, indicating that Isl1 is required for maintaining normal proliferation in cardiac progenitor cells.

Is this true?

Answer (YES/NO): NO